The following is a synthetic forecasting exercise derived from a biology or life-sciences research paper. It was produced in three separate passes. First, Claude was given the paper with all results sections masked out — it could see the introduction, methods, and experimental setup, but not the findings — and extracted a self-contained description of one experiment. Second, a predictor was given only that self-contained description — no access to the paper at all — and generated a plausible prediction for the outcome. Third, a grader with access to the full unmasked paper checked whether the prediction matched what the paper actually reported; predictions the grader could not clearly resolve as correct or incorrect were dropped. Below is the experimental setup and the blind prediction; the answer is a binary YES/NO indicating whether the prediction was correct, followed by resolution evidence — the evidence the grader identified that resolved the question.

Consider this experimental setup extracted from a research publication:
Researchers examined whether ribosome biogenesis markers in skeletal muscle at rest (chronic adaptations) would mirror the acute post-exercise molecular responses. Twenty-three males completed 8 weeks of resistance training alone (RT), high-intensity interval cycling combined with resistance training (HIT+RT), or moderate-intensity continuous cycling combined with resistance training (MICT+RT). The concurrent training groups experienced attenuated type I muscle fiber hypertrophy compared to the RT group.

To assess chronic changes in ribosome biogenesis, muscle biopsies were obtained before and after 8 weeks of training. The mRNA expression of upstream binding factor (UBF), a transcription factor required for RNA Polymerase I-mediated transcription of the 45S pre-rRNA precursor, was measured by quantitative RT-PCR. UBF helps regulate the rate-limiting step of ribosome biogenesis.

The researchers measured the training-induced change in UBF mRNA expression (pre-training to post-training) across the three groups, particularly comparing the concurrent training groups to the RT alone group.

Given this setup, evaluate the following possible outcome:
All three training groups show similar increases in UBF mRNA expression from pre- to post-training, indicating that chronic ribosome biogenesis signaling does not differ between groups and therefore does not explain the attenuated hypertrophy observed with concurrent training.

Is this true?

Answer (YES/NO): NO